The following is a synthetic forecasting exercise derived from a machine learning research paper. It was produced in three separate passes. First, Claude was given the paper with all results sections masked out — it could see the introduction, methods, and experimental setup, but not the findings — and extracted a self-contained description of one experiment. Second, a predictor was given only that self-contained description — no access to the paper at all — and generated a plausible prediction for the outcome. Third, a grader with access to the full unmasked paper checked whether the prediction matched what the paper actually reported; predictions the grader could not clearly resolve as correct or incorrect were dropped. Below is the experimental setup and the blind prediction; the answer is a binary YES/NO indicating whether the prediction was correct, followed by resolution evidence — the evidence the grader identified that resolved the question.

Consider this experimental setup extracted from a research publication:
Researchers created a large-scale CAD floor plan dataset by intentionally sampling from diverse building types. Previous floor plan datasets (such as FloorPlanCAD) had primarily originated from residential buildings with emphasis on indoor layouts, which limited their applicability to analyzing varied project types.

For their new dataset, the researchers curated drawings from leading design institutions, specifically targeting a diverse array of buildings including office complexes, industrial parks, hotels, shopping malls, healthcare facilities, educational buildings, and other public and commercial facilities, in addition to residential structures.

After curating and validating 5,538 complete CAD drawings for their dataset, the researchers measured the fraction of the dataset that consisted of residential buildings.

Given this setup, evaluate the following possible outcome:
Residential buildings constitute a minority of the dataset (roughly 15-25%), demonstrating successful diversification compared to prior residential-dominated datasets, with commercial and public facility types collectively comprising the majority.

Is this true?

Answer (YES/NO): NO